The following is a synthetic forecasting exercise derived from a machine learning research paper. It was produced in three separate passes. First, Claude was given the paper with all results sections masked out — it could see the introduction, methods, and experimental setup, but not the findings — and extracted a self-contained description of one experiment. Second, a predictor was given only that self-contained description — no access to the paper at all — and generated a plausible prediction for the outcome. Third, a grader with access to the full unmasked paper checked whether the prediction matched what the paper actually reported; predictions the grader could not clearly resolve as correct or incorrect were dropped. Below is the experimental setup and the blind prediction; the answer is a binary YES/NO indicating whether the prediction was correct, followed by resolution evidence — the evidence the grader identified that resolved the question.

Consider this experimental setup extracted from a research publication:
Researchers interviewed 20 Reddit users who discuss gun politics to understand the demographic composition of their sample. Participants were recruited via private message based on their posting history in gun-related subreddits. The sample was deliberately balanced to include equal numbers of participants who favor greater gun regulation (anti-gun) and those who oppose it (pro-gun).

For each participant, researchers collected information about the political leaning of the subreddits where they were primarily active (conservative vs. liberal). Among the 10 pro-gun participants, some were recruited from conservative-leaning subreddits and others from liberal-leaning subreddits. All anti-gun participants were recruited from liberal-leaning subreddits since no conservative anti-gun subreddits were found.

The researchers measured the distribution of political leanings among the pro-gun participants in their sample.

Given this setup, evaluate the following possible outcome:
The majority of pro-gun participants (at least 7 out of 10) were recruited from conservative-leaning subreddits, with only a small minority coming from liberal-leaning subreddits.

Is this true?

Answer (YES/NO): NO